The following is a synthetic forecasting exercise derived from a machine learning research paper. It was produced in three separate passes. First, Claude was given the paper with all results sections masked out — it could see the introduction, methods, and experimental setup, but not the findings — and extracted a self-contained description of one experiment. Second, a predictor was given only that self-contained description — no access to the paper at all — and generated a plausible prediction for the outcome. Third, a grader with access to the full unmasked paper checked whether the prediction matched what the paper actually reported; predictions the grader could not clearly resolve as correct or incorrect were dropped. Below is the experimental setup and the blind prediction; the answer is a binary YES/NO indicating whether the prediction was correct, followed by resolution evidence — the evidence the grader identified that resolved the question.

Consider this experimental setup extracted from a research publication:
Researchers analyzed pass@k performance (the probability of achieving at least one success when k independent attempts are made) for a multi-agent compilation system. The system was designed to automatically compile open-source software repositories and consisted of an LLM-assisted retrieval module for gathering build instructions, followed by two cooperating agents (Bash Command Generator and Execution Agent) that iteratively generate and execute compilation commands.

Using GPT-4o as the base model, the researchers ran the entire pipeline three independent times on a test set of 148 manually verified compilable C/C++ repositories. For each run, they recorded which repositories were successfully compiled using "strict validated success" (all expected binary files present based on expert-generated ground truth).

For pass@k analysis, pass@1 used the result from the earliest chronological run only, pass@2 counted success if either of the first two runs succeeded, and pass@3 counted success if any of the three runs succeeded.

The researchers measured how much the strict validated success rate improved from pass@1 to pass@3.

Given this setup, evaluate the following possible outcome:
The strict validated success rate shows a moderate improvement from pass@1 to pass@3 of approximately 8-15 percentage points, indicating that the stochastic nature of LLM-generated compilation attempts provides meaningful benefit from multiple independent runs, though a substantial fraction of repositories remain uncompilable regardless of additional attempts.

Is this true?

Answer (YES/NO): YES